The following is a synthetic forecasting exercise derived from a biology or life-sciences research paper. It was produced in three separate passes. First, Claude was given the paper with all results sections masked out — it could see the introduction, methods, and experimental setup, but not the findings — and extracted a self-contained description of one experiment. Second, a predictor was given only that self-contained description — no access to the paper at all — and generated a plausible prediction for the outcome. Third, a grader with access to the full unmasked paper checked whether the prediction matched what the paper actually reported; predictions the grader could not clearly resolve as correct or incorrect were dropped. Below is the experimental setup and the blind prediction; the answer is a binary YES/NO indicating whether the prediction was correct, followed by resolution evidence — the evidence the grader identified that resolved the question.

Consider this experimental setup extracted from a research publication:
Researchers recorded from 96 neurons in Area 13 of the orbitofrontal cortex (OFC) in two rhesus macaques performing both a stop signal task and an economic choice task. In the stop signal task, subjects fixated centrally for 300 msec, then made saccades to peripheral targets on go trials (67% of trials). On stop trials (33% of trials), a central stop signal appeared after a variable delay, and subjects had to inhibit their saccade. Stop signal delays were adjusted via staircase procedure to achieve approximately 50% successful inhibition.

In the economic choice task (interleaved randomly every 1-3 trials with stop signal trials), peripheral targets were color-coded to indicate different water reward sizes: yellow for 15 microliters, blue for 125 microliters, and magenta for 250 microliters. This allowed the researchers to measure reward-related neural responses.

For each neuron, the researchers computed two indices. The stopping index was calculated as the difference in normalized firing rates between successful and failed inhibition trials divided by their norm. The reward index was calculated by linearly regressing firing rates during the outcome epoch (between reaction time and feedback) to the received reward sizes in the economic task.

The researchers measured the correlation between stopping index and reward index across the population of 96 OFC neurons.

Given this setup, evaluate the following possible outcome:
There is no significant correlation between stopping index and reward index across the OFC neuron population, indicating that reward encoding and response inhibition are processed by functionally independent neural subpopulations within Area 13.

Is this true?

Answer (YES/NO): YES